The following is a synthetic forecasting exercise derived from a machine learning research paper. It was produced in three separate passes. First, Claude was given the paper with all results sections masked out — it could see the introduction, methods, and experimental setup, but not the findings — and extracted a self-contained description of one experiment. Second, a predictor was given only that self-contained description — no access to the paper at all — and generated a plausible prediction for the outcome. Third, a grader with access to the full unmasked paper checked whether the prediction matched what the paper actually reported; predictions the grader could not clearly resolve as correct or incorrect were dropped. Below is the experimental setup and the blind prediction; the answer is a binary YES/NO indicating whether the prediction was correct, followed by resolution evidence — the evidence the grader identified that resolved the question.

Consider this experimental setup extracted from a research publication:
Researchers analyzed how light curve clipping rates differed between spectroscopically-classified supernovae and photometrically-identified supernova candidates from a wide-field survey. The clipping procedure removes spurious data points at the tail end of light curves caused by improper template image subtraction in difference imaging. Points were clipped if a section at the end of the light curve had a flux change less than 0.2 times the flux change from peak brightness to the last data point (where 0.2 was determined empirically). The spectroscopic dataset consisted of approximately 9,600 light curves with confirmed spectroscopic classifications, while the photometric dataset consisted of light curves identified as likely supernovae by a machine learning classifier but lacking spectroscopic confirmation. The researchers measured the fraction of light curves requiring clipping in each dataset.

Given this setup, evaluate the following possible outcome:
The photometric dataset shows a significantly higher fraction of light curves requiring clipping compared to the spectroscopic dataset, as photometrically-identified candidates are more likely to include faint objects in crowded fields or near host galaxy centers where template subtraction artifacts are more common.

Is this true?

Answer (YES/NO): NO